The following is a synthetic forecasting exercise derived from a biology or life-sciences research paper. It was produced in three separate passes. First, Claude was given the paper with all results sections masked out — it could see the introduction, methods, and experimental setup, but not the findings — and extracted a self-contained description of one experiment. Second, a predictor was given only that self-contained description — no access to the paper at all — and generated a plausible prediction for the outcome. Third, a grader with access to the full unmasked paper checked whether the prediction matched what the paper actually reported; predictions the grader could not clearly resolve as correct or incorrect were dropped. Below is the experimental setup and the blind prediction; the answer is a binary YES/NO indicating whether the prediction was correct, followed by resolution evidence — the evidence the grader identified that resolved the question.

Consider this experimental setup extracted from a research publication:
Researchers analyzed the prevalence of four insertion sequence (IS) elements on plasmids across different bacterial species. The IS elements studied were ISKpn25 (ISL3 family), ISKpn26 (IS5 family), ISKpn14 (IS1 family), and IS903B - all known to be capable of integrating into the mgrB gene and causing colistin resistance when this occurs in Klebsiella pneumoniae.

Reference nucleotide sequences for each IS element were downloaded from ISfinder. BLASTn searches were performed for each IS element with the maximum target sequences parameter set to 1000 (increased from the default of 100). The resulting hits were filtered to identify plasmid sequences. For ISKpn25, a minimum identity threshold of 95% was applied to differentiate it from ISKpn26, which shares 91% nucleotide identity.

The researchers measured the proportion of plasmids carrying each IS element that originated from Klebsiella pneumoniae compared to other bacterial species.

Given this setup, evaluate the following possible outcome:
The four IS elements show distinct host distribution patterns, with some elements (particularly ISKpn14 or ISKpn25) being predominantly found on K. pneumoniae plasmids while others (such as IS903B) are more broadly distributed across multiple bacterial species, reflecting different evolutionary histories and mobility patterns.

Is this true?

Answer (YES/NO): YES